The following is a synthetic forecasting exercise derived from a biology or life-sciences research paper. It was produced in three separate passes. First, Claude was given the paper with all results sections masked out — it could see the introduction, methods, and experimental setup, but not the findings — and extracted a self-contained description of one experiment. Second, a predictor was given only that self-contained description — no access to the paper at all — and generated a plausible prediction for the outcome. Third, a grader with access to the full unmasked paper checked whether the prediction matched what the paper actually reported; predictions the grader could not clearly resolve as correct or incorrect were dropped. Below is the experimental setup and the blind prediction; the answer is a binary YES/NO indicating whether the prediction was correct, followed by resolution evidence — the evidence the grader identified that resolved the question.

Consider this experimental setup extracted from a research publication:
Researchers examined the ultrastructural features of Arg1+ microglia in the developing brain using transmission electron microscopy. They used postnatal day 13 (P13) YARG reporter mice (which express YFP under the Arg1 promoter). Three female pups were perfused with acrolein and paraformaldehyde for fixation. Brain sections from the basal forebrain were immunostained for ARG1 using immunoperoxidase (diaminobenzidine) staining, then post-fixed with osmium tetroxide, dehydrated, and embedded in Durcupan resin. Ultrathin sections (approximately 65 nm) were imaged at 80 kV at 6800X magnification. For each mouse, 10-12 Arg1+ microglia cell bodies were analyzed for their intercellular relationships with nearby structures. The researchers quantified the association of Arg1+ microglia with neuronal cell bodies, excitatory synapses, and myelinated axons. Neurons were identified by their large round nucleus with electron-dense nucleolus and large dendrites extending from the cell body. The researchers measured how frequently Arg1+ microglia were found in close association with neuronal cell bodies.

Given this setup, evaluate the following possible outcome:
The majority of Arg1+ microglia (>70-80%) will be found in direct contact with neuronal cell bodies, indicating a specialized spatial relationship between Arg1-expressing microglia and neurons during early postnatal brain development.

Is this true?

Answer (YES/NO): NO